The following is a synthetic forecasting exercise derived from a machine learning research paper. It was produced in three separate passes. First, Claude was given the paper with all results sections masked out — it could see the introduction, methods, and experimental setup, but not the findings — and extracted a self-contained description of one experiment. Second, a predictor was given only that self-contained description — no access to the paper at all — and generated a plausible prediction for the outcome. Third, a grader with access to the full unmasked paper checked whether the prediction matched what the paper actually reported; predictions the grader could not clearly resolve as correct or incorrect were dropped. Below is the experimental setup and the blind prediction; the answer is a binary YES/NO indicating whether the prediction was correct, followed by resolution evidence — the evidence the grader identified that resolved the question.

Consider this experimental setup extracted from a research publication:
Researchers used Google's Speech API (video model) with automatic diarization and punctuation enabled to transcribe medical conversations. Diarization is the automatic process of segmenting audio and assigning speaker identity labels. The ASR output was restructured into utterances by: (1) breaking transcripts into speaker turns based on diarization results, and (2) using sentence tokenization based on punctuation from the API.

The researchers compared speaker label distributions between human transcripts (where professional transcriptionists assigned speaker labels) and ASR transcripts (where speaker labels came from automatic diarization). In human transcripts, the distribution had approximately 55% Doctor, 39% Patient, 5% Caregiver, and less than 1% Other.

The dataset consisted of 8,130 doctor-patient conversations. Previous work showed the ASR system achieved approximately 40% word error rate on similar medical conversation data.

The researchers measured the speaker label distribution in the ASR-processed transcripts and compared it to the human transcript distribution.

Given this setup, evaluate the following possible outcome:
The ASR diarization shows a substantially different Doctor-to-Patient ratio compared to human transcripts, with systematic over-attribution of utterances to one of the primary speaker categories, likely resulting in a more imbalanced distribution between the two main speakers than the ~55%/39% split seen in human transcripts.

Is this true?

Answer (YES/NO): YES